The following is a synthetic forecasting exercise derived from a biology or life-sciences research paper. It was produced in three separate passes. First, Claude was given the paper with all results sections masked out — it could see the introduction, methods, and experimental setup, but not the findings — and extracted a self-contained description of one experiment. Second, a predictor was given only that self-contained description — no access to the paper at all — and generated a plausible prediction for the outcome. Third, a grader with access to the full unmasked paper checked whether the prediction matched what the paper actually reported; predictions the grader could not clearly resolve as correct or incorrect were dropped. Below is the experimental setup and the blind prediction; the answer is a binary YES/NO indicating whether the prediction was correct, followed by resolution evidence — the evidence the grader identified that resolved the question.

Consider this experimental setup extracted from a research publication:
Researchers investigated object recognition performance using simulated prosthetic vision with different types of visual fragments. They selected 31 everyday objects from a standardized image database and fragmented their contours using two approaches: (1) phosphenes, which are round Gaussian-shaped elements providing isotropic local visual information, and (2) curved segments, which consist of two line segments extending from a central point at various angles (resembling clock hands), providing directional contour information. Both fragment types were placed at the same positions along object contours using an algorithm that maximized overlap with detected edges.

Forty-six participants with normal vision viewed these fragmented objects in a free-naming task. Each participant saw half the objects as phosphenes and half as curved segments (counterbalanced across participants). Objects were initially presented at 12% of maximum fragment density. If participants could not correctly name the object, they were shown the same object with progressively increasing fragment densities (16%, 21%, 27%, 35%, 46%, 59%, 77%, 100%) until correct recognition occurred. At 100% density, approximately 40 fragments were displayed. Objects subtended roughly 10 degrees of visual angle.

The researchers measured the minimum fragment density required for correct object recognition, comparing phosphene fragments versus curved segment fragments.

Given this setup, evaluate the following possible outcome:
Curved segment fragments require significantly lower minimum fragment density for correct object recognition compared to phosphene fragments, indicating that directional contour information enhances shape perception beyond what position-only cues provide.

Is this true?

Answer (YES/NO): YES